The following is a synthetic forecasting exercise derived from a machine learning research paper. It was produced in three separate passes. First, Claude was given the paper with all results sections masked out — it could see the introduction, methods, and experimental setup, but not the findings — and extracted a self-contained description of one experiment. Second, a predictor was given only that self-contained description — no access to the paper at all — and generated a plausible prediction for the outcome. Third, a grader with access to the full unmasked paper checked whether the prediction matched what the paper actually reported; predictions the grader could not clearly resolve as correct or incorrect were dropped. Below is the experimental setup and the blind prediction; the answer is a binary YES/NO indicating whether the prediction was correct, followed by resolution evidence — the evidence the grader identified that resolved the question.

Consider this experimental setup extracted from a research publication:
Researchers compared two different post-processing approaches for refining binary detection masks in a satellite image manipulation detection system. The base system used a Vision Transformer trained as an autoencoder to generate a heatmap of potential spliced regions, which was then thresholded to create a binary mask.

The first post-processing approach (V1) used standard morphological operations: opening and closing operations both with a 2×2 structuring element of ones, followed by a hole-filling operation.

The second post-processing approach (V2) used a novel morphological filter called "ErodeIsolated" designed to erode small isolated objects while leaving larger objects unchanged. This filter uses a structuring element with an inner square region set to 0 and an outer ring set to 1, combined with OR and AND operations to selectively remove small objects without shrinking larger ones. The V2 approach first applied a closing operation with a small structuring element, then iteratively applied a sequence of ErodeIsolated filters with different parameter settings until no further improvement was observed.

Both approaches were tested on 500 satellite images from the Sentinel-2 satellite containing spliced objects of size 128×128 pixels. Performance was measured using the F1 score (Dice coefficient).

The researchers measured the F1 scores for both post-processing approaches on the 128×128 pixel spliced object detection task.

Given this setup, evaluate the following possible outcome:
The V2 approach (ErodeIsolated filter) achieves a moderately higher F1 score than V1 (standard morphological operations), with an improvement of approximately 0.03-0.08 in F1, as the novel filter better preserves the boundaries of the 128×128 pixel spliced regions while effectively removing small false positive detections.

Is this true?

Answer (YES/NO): NO